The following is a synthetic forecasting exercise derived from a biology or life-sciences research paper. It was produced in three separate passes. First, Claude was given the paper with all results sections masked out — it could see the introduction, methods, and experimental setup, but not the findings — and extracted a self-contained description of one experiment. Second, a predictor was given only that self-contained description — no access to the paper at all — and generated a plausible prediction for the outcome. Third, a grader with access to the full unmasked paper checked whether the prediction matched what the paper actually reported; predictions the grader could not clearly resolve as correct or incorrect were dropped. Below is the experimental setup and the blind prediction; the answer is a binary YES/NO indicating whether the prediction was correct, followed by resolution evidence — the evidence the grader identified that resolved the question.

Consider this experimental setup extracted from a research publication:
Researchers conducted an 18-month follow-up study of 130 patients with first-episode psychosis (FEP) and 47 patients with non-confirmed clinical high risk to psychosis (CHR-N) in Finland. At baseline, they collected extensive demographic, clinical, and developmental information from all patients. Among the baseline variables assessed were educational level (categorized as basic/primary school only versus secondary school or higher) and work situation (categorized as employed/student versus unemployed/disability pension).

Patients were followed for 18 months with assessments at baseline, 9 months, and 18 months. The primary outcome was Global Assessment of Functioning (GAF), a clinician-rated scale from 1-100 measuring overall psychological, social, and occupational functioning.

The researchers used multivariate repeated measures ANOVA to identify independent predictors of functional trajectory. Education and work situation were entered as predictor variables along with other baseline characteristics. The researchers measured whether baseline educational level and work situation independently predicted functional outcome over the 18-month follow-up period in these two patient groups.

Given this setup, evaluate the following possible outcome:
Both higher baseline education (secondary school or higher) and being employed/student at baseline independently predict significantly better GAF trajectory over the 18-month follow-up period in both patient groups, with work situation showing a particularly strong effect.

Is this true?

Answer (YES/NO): NO